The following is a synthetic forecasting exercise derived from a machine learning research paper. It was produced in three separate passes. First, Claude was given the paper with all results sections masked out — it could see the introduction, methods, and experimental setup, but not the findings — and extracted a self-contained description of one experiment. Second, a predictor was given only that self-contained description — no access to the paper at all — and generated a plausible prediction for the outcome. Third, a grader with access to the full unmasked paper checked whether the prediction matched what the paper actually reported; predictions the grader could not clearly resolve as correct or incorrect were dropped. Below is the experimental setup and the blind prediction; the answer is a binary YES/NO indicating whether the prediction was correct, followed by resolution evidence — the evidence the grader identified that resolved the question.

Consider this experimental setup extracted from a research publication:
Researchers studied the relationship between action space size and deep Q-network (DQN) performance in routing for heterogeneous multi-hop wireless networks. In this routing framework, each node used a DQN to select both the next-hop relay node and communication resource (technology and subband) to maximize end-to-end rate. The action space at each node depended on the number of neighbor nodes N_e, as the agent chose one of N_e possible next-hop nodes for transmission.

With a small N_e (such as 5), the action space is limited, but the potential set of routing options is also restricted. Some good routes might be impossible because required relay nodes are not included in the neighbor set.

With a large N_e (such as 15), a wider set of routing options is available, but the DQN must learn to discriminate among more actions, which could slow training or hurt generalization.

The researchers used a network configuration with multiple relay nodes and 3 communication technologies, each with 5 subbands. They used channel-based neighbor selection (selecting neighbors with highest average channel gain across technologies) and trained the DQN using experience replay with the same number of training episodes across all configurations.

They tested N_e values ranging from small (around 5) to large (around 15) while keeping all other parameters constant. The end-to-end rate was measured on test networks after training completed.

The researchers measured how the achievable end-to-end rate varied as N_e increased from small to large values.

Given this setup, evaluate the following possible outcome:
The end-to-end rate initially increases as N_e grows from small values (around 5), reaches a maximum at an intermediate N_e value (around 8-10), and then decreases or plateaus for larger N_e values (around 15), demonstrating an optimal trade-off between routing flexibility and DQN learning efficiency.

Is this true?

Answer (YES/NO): NO